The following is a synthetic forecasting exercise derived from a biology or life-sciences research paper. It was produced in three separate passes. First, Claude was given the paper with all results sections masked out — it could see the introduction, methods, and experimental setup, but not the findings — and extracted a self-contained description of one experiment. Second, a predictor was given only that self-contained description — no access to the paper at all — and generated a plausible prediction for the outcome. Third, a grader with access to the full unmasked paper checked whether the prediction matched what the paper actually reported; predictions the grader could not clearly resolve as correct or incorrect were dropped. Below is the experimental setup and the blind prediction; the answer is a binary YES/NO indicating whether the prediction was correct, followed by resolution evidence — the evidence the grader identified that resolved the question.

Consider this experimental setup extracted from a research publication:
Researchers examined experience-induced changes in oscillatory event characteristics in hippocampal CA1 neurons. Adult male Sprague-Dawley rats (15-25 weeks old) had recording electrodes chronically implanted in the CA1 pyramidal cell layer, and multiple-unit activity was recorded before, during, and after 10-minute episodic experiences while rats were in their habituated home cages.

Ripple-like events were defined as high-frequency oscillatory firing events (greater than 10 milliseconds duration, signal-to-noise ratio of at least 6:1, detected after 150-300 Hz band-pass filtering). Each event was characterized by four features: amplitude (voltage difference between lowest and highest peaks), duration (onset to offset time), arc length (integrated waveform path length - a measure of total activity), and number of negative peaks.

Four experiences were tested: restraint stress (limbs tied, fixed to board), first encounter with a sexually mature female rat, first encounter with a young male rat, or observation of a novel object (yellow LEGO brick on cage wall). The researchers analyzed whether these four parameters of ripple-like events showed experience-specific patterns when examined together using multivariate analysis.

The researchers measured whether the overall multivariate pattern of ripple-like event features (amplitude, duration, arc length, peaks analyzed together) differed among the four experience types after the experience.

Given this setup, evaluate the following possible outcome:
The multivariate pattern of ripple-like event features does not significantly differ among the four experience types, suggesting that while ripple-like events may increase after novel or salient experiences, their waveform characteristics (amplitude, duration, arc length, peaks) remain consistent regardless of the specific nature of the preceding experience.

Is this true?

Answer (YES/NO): NO